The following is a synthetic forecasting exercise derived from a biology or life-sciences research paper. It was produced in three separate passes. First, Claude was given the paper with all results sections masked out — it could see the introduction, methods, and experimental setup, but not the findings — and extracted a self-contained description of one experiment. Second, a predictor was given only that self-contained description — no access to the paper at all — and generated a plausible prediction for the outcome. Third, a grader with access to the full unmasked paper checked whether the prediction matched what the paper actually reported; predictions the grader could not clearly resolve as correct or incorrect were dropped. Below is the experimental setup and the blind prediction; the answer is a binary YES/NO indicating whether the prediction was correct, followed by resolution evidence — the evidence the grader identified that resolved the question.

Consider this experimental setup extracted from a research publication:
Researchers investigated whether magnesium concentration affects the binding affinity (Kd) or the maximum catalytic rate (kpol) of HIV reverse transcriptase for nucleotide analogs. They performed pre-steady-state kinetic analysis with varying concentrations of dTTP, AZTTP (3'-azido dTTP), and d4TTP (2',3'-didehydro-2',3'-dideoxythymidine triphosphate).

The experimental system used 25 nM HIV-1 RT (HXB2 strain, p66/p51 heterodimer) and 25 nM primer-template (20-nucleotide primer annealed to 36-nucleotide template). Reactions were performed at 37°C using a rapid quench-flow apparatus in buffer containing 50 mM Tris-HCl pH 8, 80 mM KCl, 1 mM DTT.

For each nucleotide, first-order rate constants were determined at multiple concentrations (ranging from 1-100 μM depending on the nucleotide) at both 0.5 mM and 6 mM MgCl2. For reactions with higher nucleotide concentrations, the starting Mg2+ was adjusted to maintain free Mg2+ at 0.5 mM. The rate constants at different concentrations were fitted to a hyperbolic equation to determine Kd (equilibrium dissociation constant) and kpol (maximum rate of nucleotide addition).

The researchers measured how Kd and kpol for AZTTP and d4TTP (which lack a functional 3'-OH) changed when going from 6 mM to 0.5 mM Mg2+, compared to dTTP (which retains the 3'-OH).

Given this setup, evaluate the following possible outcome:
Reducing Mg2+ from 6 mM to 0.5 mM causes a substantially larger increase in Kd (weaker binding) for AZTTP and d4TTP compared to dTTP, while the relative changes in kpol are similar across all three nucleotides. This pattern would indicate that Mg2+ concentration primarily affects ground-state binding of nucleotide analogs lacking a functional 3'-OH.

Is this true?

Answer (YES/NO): NO